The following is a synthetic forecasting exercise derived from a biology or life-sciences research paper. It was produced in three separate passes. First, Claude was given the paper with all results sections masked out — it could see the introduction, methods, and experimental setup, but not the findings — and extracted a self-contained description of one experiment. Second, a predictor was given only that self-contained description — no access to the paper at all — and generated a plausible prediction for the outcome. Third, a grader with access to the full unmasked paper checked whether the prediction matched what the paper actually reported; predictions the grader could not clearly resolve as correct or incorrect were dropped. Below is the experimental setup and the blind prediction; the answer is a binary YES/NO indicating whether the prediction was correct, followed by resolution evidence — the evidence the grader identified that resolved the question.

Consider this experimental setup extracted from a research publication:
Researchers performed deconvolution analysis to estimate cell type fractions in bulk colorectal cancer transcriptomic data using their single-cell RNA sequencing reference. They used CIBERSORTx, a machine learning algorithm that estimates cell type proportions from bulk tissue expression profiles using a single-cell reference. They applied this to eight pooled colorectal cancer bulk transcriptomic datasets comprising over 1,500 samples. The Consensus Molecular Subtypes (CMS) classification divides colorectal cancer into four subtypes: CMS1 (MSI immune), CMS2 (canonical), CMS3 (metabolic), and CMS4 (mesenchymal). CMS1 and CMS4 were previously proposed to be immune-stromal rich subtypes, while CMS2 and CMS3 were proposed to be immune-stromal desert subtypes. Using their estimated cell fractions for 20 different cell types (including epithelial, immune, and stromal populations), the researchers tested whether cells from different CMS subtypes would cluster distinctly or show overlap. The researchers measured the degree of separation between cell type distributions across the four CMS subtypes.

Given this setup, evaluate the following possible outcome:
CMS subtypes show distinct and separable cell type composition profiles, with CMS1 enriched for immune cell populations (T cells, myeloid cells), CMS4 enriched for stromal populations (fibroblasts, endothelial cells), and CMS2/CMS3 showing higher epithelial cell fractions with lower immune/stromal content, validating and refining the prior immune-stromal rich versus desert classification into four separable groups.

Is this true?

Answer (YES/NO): NO